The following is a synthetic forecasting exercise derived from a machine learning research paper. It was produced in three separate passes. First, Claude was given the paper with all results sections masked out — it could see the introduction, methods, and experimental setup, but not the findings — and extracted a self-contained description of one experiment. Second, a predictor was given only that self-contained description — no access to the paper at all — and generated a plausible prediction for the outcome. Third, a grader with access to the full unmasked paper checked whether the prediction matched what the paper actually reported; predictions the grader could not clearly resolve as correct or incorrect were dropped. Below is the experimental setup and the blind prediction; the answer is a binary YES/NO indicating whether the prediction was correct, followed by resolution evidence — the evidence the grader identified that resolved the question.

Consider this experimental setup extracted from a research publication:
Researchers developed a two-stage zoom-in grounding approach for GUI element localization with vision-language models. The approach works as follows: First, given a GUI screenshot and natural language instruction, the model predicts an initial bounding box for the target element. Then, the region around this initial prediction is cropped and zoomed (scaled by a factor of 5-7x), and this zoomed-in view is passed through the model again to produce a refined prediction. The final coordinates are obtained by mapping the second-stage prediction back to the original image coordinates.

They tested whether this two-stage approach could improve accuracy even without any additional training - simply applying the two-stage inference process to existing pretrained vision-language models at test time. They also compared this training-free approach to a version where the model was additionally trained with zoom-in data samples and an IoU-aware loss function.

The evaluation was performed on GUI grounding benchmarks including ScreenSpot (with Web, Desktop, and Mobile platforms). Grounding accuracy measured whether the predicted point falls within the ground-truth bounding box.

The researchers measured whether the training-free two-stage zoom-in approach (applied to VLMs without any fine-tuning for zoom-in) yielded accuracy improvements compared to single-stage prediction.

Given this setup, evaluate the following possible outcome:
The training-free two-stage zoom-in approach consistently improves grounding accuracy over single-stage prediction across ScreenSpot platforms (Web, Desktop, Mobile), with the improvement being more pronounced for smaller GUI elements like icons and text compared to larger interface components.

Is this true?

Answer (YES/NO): NO